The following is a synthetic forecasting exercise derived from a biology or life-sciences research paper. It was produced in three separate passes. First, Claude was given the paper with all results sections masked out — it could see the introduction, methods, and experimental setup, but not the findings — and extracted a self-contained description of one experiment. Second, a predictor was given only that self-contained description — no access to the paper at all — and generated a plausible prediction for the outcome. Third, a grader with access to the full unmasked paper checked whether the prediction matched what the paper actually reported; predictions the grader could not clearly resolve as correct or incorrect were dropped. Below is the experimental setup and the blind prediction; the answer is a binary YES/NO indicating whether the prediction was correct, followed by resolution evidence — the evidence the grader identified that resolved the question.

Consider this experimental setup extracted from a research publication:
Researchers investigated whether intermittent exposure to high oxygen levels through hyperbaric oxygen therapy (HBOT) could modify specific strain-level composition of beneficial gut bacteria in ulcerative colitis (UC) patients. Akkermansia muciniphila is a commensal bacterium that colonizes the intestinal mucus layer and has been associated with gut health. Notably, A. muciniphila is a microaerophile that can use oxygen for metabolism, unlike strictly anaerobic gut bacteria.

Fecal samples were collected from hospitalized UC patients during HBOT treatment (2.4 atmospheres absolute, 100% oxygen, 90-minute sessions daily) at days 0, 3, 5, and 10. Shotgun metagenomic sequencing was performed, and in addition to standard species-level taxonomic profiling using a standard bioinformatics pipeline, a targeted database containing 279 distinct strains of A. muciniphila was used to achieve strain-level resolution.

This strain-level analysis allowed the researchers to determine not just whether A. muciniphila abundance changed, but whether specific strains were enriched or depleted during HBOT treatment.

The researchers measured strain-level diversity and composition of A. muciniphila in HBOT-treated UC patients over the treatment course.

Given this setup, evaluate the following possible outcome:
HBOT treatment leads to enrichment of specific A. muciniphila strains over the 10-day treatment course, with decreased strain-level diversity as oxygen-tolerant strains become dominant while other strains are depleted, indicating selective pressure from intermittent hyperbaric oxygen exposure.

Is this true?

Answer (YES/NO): NO